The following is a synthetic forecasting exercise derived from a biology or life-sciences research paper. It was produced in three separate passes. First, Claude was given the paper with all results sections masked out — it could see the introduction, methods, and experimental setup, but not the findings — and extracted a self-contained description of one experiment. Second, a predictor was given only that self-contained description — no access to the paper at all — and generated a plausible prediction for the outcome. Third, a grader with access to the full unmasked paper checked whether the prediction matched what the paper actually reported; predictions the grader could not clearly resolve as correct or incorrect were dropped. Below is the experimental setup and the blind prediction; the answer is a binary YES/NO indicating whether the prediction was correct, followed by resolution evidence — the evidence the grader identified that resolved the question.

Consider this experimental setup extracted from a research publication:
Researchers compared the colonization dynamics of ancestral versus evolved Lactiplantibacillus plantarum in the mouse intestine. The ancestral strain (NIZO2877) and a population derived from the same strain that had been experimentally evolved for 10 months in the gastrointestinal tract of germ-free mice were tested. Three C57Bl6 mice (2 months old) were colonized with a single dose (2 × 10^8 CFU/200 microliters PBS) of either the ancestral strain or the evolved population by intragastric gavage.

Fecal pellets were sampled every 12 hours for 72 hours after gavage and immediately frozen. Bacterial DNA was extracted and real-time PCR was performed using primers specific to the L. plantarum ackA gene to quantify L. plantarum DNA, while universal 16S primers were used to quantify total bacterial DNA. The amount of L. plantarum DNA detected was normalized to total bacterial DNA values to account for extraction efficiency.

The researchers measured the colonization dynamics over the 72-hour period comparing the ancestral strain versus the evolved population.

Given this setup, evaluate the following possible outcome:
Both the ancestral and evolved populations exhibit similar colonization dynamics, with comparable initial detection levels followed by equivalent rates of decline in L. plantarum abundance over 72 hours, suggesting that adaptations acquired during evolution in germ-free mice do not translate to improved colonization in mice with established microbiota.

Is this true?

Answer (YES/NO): NO